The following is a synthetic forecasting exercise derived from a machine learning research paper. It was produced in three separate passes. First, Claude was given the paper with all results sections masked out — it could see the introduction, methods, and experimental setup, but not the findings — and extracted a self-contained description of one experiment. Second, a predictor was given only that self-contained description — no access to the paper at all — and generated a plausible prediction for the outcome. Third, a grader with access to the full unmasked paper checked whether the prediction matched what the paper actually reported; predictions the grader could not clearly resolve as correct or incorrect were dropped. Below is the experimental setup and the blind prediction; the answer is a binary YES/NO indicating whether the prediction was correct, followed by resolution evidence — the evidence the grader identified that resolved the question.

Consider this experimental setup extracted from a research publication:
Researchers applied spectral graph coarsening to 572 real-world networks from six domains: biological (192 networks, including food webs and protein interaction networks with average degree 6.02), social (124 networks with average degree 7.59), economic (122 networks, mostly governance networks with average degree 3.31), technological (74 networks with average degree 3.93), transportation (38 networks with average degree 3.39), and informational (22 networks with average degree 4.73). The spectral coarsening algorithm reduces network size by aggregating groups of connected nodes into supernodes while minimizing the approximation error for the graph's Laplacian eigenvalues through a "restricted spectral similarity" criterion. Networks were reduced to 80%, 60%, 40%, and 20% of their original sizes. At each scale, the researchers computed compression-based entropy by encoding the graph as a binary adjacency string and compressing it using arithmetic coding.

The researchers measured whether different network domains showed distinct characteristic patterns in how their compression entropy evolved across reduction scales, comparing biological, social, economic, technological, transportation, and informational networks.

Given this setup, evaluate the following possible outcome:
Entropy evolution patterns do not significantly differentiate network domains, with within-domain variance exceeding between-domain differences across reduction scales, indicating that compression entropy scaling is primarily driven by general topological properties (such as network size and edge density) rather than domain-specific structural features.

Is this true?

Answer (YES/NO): NO